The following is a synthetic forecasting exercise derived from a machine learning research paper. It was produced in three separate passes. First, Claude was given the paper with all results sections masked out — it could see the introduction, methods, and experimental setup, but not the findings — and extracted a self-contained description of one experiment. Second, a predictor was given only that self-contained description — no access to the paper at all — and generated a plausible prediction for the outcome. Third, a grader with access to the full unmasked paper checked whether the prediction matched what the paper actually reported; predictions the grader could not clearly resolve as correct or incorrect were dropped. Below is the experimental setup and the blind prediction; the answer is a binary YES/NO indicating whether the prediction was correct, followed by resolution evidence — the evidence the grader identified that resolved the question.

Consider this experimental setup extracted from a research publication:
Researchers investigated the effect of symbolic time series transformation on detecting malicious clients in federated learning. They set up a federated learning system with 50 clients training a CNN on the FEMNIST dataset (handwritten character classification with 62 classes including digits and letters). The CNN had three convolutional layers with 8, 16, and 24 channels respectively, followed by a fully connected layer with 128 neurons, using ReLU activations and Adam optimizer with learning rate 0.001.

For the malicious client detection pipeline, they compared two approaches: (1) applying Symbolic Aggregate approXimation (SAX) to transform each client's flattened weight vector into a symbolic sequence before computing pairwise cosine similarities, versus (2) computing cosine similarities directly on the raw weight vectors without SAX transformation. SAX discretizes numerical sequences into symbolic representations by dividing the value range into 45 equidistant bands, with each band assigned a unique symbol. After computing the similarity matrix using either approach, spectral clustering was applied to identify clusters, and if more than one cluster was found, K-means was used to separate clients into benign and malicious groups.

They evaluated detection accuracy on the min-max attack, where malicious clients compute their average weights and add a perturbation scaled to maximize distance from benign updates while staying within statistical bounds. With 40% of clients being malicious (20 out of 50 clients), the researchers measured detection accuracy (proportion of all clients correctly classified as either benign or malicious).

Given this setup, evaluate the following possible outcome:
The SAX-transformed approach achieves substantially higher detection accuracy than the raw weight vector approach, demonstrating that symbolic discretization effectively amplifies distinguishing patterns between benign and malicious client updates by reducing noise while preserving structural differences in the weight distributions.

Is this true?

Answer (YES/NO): YES